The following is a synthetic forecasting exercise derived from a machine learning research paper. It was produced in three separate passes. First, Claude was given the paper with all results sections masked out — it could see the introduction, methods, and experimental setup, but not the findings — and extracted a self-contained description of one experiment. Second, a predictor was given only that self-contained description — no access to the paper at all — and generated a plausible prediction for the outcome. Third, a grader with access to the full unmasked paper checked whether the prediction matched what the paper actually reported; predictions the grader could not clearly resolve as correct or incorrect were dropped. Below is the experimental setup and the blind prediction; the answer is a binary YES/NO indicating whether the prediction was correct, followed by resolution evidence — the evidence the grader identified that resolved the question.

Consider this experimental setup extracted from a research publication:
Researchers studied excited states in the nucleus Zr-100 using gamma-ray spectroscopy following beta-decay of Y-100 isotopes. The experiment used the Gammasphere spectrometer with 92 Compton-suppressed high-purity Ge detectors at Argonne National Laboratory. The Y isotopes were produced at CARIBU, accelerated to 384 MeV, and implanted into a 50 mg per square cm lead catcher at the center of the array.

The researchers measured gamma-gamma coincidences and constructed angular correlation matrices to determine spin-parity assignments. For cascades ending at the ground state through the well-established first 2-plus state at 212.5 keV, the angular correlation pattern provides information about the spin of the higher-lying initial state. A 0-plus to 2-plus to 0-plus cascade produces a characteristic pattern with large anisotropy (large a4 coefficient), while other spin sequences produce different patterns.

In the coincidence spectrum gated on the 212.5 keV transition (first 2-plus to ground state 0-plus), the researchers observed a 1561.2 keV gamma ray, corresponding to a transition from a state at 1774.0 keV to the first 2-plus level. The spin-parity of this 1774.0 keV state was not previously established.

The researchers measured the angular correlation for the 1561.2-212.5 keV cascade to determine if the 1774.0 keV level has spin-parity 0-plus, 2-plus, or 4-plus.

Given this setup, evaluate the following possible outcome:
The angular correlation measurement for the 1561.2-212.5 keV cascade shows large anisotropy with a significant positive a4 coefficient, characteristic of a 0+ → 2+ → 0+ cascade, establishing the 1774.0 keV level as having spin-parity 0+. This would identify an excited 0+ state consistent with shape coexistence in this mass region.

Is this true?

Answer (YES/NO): YES